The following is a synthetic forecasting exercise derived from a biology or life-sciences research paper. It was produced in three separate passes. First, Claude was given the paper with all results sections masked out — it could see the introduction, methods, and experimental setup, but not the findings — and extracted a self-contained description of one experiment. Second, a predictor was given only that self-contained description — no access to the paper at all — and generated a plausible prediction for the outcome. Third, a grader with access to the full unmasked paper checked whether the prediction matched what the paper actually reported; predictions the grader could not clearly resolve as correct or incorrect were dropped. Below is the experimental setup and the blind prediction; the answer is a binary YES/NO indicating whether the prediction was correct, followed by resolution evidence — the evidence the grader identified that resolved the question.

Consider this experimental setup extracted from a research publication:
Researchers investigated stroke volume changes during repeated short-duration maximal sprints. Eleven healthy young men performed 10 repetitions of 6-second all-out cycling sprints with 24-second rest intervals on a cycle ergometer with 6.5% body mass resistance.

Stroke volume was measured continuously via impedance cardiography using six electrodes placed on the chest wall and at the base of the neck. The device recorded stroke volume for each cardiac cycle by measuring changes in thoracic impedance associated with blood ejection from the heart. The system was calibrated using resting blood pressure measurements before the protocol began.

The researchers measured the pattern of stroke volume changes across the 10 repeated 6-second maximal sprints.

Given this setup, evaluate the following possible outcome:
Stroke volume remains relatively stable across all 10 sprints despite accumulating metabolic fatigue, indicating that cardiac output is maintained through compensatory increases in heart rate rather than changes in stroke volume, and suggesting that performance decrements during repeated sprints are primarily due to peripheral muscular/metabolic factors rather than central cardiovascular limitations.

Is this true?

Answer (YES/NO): NO